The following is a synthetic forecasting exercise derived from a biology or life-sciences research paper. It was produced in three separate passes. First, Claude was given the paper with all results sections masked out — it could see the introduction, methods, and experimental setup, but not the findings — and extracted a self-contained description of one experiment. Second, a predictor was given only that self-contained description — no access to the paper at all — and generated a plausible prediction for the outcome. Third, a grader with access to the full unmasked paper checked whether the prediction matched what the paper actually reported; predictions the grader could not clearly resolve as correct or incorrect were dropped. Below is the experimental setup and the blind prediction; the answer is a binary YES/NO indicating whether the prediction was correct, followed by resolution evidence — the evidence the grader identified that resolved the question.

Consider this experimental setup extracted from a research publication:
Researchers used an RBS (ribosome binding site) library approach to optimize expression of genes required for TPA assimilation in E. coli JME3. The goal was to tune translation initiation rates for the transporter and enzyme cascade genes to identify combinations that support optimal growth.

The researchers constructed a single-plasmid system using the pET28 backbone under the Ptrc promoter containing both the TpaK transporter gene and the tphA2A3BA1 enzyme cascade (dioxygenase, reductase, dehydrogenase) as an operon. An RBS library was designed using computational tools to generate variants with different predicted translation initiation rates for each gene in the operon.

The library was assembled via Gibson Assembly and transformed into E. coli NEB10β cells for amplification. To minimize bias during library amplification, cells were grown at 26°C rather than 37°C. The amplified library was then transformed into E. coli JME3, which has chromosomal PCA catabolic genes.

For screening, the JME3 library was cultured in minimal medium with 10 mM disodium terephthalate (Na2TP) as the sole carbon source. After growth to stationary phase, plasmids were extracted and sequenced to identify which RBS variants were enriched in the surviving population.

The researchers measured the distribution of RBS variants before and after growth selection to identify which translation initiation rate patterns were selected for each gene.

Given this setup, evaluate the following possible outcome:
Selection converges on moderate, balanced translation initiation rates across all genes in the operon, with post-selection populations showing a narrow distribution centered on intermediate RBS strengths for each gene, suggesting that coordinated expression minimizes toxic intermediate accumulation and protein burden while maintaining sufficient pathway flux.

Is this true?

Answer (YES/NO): NO